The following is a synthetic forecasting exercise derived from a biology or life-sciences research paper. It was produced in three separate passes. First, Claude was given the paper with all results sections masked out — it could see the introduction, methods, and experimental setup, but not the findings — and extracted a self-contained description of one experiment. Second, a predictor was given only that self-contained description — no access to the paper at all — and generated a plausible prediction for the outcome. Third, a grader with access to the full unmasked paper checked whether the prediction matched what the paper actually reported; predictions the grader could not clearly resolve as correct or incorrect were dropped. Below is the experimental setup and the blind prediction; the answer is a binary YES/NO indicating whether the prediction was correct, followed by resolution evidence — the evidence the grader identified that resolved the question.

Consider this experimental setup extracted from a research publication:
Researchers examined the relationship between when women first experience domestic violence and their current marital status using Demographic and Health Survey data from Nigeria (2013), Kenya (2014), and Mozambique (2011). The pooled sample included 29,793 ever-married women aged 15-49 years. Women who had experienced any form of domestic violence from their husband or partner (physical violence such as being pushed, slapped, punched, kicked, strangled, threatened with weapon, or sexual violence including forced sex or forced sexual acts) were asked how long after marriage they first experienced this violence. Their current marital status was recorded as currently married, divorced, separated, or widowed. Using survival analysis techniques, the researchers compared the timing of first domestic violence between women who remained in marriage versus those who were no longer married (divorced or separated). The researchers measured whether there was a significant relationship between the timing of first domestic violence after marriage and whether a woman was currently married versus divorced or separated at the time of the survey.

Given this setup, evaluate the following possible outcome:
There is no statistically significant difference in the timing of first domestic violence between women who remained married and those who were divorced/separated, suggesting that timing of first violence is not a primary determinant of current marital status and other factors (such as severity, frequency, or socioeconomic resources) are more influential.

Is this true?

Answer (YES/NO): NO